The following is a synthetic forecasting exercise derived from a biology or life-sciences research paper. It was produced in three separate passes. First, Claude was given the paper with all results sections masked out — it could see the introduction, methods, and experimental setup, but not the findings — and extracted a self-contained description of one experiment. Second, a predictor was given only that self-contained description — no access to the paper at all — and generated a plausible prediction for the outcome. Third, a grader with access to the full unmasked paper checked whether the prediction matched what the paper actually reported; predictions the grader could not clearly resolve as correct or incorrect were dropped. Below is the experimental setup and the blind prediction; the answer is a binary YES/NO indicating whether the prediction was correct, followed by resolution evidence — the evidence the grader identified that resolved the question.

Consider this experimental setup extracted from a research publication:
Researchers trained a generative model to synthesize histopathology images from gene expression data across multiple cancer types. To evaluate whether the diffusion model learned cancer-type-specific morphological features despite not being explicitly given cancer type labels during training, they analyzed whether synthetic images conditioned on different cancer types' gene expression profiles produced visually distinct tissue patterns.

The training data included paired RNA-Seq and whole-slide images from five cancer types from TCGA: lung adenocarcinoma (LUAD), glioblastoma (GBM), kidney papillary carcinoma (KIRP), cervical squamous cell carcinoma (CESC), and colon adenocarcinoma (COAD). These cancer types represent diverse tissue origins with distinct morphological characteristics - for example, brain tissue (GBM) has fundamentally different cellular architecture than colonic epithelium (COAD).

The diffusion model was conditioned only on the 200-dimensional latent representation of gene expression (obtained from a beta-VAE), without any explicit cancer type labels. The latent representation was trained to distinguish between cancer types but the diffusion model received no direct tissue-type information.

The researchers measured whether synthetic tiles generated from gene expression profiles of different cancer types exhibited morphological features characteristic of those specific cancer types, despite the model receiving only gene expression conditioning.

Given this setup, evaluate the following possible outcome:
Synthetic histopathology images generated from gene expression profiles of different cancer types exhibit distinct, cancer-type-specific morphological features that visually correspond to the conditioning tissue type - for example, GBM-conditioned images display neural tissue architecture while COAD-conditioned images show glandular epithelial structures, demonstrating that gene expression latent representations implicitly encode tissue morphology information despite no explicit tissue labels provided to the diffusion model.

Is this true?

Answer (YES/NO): YES